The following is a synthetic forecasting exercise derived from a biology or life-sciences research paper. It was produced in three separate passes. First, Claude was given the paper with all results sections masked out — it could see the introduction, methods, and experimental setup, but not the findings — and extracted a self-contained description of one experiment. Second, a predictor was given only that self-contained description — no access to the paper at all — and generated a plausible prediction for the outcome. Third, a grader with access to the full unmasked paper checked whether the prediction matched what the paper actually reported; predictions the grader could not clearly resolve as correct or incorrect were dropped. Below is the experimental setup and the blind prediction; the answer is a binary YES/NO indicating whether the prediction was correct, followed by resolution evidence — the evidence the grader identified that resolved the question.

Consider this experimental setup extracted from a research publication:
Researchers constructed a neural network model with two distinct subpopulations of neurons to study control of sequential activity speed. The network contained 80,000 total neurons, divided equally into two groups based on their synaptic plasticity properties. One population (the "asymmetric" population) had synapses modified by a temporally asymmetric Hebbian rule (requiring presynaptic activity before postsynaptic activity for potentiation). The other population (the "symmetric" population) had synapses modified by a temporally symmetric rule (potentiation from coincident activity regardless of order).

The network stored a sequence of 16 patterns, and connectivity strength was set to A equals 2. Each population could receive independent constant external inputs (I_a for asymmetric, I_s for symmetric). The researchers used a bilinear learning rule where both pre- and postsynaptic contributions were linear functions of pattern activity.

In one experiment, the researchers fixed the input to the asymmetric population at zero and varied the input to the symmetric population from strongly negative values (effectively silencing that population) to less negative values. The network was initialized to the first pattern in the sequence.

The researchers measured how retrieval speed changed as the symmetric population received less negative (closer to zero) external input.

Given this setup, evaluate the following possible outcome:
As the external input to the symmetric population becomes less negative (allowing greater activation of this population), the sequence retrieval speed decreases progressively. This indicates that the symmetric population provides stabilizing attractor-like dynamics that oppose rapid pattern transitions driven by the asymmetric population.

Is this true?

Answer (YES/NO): YES